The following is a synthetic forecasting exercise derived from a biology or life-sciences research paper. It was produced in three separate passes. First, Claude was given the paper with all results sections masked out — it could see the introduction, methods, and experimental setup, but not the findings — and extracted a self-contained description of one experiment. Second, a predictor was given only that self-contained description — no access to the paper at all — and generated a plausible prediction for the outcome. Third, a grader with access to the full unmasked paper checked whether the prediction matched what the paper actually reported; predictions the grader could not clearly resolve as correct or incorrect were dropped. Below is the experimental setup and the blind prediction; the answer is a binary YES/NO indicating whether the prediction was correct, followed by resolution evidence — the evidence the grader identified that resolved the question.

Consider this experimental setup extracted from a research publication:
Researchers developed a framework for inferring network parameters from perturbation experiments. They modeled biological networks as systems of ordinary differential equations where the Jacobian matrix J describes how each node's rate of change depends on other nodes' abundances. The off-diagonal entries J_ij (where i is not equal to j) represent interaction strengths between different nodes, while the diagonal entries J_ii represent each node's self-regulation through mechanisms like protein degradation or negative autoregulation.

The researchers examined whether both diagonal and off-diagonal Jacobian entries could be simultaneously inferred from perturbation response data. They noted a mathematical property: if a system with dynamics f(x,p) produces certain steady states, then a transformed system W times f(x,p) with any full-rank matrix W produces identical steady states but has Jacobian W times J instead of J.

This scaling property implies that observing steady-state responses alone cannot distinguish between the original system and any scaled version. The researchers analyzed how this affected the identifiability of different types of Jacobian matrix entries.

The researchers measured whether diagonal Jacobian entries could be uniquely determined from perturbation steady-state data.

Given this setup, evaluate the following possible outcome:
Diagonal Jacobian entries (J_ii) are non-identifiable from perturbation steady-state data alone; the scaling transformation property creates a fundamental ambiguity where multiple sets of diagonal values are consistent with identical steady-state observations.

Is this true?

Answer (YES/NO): YES